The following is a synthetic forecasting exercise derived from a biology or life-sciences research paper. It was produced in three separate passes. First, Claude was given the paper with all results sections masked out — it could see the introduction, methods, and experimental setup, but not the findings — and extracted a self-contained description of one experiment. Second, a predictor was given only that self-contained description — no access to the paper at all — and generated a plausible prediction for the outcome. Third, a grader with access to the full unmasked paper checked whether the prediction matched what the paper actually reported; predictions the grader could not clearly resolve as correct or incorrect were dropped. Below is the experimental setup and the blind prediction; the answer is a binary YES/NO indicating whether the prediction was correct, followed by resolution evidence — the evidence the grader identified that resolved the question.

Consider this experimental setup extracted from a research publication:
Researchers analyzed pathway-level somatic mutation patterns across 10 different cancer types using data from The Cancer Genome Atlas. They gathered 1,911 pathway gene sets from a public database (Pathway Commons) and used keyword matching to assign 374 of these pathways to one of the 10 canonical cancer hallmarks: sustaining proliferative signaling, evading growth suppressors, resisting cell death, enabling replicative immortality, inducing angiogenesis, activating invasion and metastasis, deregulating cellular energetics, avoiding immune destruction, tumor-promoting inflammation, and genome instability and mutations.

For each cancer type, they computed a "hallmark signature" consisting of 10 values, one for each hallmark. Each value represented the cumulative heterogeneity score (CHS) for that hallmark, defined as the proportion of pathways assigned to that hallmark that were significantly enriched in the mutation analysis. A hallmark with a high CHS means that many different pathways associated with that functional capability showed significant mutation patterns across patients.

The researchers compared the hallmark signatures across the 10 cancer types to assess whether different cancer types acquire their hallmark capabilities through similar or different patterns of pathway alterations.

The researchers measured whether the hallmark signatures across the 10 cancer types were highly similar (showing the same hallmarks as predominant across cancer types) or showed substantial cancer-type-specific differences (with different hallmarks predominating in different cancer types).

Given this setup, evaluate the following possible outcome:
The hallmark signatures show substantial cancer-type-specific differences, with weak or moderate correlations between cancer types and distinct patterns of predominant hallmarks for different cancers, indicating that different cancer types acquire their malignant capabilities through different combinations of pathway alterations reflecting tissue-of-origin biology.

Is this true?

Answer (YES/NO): YES